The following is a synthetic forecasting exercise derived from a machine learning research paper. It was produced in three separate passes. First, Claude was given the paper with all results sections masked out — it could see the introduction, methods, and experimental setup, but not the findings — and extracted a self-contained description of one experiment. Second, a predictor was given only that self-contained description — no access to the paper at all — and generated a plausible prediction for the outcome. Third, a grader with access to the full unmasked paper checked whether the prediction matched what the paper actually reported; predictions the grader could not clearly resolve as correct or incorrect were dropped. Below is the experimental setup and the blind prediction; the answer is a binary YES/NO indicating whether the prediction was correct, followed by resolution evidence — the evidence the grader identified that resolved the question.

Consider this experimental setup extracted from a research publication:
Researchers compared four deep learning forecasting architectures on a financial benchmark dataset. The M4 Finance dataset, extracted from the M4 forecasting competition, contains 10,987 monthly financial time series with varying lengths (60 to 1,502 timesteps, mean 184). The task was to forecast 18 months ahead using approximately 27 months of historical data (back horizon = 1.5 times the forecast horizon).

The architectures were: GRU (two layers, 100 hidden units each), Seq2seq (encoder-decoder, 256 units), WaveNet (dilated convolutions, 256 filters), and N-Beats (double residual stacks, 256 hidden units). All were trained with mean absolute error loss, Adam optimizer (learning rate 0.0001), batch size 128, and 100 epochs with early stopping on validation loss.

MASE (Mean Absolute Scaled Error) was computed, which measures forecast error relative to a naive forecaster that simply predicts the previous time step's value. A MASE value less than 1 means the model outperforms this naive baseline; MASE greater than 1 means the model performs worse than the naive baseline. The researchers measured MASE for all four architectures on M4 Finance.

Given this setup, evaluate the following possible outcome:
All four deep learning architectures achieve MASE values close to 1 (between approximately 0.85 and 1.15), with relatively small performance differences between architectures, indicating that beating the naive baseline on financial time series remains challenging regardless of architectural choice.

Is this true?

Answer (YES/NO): NO